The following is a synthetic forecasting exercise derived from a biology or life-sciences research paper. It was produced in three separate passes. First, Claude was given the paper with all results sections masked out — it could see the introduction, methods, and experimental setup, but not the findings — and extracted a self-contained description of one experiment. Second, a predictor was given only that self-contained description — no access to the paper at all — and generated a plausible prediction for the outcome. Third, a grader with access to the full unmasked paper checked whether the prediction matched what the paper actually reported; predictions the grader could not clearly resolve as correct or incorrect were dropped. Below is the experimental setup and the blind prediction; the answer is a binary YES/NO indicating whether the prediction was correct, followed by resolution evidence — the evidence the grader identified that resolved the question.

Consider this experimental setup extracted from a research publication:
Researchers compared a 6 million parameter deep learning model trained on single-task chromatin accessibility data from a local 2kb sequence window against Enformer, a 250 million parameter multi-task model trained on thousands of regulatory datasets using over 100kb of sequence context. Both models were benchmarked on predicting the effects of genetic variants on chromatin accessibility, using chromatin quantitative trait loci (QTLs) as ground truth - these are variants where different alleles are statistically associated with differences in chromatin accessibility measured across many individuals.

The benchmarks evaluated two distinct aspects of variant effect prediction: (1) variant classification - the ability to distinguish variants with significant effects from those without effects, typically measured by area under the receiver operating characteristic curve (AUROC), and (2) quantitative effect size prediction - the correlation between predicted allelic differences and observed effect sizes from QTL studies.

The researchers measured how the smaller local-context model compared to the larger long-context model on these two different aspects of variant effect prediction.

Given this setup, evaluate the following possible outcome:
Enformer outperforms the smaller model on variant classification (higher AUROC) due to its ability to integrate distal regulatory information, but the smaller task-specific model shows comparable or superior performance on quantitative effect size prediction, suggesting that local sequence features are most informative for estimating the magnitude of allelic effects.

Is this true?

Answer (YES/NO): NO